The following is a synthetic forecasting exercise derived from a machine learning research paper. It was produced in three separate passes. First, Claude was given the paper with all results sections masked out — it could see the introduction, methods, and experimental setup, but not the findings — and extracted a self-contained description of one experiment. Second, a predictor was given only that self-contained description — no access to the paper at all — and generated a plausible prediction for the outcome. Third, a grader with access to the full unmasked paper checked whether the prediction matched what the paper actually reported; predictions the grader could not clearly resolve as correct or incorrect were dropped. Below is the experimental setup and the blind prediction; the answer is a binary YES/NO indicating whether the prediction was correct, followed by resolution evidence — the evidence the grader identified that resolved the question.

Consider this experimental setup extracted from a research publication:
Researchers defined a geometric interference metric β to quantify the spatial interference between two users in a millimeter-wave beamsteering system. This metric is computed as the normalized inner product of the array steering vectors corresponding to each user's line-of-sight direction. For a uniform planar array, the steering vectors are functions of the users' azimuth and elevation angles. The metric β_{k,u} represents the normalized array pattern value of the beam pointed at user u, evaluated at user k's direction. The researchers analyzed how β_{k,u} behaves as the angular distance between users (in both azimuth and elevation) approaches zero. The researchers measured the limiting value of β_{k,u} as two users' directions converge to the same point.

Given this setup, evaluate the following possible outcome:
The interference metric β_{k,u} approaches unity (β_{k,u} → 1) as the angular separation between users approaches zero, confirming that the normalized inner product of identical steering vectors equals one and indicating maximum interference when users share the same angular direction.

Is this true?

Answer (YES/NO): YES